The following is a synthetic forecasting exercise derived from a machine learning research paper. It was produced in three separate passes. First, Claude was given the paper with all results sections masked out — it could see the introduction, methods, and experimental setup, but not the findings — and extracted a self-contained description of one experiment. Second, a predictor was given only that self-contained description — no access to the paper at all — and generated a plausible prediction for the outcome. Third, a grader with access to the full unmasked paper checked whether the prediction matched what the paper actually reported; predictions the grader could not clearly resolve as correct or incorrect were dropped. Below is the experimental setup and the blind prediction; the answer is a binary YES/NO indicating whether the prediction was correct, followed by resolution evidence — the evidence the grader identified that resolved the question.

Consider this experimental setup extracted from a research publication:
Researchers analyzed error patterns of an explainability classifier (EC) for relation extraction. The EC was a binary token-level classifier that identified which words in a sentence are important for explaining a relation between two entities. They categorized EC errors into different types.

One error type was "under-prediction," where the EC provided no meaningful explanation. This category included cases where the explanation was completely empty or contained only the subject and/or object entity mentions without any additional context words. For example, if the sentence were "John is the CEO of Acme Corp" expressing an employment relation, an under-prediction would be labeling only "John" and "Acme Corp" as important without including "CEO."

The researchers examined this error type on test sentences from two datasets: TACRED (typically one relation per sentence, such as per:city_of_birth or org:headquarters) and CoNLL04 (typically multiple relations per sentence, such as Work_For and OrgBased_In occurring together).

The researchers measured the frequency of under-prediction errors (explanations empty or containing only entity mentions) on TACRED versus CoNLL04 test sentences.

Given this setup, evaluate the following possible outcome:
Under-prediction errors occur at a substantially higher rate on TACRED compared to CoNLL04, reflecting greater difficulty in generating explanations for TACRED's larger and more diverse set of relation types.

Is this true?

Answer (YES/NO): NO